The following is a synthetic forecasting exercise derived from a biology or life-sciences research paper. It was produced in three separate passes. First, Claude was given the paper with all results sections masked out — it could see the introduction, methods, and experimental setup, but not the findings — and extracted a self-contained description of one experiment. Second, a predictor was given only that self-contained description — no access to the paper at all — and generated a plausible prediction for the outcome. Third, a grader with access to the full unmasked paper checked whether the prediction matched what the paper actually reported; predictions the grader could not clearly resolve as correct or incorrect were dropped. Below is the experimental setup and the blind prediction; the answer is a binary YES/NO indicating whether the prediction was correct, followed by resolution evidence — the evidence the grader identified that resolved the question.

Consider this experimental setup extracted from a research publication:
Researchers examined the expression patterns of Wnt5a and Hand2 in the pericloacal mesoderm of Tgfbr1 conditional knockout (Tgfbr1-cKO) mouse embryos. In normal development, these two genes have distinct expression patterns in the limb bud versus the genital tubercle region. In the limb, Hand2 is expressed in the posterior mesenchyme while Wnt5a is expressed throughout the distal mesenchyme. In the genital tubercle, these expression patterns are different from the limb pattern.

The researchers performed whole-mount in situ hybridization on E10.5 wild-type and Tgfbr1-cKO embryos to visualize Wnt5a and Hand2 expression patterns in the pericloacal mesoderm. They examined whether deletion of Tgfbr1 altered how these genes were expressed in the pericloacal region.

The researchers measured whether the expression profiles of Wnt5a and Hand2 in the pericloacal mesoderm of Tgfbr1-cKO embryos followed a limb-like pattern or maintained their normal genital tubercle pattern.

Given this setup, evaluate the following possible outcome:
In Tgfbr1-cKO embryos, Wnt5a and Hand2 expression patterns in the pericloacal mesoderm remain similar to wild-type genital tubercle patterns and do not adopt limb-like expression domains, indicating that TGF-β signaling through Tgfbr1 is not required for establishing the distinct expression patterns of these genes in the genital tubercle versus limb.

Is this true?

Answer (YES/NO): NO